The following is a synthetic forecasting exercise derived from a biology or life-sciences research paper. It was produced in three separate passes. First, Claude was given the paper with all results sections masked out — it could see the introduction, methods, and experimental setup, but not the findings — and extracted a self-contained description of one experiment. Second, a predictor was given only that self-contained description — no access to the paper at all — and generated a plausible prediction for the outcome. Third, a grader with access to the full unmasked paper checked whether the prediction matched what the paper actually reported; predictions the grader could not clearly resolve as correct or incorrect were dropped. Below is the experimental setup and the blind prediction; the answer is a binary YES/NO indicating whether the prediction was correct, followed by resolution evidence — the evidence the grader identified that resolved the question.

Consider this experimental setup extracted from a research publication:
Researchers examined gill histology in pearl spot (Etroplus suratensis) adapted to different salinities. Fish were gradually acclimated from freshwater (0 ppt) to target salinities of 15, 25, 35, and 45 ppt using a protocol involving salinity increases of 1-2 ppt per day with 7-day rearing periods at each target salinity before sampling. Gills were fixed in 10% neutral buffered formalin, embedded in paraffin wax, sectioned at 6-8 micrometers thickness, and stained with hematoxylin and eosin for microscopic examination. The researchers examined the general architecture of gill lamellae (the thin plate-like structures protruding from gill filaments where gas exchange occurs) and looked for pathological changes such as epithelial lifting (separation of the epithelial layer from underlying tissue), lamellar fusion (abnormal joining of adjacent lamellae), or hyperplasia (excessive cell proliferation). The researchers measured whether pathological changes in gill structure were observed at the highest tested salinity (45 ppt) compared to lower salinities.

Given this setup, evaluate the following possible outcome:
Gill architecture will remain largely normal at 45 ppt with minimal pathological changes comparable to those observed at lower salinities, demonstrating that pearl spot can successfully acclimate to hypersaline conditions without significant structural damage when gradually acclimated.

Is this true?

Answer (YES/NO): NO